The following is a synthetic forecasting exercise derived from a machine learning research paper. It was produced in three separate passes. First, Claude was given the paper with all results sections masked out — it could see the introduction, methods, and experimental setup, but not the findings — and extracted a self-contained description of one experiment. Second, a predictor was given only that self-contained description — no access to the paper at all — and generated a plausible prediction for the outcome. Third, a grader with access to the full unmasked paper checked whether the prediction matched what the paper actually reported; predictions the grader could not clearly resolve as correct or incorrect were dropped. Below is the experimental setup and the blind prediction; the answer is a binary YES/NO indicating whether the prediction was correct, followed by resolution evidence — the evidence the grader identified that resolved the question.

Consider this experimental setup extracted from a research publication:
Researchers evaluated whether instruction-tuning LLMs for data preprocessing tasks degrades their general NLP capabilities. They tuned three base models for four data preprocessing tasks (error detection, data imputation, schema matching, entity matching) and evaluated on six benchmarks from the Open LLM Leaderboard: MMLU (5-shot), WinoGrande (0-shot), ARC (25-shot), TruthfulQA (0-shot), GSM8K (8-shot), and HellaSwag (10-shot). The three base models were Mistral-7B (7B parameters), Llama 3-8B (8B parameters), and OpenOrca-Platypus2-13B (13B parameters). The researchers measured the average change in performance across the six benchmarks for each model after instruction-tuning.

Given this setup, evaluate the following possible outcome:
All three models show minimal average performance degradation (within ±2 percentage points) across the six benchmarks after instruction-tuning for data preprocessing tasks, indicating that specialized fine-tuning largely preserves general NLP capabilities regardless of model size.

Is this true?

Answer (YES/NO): YES